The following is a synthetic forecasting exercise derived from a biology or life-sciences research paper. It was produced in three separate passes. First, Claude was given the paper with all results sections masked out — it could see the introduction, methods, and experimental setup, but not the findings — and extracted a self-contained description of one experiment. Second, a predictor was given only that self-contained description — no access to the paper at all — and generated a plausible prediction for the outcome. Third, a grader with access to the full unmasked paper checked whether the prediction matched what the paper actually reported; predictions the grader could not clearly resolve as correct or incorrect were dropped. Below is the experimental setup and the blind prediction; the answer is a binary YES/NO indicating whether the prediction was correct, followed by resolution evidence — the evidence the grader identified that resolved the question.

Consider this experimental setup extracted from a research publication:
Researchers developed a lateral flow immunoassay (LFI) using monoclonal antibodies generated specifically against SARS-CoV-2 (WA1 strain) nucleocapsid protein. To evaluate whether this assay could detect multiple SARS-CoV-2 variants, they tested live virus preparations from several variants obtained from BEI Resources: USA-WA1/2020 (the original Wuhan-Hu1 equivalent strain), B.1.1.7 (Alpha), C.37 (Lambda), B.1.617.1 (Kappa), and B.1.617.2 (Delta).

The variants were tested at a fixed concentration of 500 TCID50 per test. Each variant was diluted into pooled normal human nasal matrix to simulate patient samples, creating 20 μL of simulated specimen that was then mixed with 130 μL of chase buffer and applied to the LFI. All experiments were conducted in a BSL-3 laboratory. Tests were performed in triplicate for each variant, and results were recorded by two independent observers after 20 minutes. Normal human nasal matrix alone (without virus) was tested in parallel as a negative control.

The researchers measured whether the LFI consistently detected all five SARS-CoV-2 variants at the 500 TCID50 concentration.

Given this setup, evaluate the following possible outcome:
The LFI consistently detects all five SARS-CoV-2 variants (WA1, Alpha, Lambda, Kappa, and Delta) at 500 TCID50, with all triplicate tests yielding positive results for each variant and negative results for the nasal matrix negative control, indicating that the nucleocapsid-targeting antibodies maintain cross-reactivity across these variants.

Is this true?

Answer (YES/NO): YES